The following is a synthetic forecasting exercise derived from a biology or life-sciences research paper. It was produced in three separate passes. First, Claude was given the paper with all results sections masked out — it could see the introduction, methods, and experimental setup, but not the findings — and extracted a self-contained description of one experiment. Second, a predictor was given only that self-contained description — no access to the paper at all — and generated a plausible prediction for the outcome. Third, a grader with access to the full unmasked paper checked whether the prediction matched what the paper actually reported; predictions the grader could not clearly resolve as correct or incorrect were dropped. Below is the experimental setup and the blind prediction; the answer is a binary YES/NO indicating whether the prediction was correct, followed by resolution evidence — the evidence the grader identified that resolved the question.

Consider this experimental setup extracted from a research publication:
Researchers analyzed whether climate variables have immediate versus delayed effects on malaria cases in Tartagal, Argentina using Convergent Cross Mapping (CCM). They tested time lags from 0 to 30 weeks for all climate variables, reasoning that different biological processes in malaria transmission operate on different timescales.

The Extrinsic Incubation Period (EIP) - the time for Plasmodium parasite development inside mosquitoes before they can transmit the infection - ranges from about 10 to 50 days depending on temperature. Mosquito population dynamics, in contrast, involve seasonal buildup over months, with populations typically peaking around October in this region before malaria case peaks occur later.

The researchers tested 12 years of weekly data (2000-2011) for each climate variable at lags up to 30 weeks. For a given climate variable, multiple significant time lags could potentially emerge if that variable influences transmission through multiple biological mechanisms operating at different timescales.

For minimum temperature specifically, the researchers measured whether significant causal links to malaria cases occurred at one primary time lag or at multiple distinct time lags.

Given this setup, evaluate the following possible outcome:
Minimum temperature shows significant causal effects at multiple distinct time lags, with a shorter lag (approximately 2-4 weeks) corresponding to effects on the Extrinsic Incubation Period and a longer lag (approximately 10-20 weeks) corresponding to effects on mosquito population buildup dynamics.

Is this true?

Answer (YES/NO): NO